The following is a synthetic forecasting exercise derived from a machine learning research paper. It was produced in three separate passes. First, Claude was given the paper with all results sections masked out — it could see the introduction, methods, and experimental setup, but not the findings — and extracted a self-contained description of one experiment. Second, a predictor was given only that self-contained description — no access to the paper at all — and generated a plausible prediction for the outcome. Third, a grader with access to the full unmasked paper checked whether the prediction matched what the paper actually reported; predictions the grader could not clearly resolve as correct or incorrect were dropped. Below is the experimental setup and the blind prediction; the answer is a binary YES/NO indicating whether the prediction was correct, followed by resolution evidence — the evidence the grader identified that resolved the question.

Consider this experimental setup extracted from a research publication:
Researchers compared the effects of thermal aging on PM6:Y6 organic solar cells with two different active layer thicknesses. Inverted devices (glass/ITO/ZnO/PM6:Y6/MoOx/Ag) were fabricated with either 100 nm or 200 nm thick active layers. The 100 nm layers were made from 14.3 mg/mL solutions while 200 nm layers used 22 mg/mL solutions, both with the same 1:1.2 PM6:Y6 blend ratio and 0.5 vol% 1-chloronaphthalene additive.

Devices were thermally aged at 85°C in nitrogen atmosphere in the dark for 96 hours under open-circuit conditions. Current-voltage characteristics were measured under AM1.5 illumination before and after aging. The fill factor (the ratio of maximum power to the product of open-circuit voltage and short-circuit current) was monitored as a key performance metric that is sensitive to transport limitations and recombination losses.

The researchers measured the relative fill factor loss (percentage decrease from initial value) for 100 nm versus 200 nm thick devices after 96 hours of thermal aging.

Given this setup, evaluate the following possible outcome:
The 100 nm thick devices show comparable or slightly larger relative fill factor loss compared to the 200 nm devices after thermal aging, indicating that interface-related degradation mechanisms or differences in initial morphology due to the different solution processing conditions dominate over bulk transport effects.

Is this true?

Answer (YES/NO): NO